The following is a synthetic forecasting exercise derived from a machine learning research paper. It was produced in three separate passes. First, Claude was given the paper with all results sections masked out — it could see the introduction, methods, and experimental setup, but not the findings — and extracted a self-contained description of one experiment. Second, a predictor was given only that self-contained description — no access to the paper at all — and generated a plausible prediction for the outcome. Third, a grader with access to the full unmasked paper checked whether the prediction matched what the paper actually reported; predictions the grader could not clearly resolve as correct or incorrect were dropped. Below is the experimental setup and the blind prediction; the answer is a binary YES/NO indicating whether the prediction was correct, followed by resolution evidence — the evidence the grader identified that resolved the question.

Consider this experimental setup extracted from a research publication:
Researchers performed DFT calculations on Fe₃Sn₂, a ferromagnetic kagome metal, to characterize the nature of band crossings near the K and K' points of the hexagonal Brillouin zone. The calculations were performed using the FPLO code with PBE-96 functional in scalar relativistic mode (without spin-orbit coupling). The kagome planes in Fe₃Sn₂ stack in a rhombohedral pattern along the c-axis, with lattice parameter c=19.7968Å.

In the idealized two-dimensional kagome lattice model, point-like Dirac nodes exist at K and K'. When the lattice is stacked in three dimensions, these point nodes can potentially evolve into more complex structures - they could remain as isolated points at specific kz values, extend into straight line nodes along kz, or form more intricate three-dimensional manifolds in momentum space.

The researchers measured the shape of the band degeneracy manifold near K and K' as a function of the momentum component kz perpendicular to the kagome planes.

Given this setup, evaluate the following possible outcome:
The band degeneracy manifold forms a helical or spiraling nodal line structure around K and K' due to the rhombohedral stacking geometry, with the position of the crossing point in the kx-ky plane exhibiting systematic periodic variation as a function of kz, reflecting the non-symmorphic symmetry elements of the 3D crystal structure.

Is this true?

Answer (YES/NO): NO